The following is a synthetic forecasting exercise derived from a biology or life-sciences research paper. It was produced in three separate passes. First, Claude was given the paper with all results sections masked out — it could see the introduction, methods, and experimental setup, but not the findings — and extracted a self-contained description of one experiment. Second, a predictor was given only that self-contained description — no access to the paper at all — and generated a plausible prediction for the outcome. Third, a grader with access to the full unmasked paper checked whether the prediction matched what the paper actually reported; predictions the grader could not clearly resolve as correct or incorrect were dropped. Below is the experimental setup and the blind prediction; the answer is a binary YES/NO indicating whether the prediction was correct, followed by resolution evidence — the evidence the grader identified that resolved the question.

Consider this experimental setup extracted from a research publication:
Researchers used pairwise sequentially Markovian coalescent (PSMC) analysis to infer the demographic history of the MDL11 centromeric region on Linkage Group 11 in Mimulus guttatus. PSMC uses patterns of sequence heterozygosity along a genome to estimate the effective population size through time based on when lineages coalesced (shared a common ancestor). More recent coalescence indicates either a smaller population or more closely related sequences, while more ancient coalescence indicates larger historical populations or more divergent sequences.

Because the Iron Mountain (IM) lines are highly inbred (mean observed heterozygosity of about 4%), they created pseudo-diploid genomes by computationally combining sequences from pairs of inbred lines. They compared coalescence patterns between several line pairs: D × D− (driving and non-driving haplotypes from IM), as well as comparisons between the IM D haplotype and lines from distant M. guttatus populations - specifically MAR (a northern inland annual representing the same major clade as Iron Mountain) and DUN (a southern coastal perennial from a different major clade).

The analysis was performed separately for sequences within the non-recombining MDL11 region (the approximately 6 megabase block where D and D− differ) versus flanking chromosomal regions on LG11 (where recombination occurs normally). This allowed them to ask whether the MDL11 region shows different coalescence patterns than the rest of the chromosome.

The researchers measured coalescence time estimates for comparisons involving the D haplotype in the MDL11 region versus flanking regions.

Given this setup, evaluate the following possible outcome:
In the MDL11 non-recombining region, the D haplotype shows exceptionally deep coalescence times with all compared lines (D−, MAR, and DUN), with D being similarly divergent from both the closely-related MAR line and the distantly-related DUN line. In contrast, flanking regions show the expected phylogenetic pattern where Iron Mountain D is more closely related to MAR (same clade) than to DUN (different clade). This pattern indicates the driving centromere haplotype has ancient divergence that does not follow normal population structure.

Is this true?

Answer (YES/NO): NO